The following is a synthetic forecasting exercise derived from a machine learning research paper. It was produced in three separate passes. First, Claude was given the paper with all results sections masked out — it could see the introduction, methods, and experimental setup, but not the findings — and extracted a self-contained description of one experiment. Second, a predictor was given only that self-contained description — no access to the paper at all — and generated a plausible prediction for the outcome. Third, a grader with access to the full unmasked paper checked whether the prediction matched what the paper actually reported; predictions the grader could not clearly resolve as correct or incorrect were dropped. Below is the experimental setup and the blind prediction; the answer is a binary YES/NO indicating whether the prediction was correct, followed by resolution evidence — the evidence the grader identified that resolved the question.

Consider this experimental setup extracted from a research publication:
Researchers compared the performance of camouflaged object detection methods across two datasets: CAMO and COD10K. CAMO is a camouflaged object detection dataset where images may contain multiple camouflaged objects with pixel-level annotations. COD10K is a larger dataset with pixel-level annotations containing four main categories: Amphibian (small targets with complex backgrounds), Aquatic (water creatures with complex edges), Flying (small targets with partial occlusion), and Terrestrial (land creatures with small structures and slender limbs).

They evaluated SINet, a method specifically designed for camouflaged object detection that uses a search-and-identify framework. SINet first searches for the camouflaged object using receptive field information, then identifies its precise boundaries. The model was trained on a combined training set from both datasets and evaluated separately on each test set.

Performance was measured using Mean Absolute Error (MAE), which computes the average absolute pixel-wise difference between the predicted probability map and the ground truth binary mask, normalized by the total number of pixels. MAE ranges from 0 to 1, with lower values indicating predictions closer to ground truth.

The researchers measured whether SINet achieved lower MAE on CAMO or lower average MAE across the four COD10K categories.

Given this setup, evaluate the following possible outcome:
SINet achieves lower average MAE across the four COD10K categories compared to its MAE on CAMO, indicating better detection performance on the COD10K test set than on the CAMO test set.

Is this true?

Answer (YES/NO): YES